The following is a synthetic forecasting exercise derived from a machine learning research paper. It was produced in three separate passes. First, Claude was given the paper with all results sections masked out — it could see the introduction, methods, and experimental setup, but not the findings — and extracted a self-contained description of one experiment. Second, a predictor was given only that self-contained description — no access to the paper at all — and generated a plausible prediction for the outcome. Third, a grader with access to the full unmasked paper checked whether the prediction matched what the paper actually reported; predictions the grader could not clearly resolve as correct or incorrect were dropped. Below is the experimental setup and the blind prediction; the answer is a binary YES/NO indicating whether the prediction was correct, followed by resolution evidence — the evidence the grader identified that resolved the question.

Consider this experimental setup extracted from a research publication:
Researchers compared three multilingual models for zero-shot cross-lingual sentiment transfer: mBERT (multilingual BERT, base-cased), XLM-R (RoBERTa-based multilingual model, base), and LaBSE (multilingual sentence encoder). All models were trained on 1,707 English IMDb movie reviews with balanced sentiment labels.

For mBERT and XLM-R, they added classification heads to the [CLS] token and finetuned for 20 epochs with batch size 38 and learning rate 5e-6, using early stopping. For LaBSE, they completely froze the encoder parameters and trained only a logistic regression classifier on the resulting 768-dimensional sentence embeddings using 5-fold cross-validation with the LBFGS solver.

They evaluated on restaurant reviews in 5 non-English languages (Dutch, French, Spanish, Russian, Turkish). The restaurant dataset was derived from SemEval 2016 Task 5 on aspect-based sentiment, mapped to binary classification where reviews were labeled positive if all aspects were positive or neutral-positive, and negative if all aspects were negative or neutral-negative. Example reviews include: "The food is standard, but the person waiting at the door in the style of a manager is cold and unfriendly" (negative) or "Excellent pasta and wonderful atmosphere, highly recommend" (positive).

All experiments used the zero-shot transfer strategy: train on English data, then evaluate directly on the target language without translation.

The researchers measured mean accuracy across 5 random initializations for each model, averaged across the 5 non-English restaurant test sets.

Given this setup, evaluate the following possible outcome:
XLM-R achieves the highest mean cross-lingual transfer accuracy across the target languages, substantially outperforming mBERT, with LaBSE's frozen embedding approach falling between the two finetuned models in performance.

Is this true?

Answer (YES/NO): YES